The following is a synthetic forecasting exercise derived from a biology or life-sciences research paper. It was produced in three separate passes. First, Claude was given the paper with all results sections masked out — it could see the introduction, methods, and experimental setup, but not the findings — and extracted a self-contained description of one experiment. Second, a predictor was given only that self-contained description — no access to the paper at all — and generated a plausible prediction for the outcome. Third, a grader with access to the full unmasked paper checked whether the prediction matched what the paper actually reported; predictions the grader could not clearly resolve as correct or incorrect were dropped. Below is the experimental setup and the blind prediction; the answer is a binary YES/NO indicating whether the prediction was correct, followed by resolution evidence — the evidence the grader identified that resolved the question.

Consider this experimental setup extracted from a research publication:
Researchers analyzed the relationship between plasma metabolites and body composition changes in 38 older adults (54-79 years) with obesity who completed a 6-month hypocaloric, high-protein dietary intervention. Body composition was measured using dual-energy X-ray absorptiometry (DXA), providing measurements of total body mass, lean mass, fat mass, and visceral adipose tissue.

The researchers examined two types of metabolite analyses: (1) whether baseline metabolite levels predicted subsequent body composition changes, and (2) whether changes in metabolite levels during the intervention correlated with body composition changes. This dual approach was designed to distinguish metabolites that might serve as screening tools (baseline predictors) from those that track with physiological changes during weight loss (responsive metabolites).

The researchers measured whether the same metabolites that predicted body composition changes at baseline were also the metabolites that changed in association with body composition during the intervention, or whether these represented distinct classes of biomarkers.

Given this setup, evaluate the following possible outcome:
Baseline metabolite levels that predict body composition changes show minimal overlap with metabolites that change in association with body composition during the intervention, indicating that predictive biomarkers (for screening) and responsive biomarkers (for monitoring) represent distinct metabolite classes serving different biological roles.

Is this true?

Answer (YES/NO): YES